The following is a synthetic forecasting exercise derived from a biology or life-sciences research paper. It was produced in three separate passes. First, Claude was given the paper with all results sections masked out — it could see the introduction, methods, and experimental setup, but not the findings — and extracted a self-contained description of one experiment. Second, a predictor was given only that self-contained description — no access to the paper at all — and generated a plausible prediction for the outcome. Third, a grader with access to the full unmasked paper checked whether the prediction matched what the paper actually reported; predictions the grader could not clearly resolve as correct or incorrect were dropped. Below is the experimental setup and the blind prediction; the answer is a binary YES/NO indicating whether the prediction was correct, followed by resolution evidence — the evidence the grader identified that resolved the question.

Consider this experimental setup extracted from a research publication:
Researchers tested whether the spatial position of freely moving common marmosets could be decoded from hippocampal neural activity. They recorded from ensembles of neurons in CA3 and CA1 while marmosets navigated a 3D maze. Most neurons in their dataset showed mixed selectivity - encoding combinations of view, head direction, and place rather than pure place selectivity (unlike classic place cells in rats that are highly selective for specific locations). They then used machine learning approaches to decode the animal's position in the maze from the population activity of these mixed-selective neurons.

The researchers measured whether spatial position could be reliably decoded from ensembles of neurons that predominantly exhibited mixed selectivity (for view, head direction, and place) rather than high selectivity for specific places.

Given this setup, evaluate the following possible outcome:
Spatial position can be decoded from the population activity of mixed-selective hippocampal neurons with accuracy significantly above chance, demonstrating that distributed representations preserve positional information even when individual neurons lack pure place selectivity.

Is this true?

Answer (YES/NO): YES